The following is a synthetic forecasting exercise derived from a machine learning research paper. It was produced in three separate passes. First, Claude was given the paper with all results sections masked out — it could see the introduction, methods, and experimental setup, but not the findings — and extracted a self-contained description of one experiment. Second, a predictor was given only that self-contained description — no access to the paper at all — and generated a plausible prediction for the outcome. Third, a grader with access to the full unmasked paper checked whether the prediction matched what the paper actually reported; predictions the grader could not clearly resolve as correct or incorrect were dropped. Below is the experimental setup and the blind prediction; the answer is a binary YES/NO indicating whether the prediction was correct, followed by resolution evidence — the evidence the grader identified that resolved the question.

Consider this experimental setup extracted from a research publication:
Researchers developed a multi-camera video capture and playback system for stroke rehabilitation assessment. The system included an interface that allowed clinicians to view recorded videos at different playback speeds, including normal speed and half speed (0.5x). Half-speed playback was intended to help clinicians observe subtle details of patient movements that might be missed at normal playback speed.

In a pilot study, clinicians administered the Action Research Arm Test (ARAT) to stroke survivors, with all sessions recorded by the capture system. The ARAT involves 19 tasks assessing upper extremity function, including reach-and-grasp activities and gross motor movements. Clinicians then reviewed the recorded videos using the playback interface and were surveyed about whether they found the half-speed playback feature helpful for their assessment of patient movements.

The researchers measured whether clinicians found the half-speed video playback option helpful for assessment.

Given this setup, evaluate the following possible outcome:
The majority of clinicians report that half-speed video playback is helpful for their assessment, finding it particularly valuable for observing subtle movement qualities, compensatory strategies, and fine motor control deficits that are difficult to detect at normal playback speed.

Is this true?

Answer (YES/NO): NO